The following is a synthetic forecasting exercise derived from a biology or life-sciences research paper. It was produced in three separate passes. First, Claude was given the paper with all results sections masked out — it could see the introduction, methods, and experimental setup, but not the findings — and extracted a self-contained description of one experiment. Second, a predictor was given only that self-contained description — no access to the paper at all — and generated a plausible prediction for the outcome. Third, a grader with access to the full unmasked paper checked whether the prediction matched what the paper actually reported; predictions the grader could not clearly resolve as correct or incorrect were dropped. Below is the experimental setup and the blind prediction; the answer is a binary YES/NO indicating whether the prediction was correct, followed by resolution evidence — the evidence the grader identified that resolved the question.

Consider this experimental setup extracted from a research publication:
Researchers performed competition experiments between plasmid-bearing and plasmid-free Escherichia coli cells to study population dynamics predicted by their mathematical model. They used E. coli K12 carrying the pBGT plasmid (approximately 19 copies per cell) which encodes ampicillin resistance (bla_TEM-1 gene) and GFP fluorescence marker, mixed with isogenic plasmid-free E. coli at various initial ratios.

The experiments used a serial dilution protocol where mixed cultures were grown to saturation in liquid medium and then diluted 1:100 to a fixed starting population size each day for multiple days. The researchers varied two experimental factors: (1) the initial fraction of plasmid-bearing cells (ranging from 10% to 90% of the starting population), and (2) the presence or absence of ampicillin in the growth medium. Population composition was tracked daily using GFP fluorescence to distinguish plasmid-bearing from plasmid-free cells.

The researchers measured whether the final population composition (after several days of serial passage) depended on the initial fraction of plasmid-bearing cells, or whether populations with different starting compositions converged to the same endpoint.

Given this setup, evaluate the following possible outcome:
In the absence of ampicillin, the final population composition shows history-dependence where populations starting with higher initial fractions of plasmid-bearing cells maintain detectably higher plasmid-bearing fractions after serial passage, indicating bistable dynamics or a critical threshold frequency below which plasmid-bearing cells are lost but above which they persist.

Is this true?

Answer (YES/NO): NO